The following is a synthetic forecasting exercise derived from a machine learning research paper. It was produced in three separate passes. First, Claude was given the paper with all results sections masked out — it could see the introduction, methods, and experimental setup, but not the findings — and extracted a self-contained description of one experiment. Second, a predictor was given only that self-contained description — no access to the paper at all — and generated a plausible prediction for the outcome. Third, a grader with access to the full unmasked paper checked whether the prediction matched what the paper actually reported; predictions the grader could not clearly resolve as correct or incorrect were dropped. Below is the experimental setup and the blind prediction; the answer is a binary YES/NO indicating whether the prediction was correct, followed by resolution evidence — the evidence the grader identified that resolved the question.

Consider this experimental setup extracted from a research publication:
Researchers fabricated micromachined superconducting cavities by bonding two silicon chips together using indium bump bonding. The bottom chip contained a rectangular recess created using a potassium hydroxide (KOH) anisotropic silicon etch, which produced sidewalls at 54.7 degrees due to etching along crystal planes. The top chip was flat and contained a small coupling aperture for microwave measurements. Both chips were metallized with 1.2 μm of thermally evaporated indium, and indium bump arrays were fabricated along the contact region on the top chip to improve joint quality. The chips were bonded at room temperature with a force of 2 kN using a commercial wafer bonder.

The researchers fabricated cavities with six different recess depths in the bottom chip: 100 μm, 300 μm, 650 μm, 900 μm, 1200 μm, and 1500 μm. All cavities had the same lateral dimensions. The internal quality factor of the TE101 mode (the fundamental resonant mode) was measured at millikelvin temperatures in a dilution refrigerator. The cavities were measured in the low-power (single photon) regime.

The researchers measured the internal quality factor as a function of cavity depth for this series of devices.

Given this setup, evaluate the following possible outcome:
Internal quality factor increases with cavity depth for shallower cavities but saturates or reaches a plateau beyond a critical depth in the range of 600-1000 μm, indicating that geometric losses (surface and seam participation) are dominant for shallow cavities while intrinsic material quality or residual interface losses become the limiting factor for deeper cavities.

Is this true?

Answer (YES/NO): NO